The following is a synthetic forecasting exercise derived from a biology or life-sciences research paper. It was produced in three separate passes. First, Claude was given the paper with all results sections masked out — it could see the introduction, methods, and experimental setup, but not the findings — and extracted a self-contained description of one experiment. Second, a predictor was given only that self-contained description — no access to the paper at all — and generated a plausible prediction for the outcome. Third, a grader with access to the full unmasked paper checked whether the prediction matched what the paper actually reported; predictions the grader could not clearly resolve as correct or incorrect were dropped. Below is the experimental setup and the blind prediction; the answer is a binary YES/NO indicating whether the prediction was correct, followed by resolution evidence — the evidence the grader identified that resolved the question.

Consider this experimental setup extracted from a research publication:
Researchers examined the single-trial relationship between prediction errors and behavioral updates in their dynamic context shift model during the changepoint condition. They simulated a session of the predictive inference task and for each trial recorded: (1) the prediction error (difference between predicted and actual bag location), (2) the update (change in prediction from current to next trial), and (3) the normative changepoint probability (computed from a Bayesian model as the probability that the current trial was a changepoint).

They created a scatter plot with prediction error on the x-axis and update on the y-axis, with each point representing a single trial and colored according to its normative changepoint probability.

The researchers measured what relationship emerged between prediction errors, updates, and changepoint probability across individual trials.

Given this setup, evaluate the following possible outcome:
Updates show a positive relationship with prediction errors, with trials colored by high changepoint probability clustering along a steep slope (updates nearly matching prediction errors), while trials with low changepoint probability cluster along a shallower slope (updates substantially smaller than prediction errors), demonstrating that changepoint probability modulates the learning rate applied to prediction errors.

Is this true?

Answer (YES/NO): YES